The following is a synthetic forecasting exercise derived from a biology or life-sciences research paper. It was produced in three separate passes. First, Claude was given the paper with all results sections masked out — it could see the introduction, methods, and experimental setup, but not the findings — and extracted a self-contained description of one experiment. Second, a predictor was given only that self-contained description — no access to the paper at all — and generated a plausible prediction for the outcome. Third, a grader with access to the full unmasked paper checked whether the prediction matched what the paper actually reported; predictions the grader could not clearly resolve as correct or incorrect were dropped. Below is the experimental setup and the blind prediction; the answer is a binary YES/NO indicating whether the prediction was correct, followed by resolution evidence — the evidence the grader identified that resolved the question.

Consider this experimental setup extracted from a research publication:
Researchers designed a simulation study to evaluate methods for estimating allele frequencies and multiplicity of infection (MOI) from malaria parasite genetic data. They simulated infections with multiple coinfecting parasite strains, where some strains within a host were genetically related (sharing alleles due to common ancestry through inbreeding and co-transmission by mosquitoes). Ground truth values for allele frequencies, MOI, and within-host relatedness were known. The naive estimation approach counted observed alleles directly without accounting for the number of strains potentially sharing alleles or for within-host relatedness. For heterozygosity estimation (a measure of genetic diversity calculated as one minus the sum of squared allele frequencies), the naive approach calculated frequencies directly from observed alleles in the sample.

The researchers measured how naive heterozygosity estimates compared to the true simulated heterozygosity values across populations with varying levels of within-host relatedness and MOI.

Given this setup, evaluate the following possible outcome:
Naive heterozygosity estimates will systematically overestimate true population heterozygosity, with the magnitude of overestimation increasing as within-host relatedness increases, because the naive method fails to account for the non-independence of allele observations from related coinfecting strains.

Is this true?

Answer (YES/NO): NO